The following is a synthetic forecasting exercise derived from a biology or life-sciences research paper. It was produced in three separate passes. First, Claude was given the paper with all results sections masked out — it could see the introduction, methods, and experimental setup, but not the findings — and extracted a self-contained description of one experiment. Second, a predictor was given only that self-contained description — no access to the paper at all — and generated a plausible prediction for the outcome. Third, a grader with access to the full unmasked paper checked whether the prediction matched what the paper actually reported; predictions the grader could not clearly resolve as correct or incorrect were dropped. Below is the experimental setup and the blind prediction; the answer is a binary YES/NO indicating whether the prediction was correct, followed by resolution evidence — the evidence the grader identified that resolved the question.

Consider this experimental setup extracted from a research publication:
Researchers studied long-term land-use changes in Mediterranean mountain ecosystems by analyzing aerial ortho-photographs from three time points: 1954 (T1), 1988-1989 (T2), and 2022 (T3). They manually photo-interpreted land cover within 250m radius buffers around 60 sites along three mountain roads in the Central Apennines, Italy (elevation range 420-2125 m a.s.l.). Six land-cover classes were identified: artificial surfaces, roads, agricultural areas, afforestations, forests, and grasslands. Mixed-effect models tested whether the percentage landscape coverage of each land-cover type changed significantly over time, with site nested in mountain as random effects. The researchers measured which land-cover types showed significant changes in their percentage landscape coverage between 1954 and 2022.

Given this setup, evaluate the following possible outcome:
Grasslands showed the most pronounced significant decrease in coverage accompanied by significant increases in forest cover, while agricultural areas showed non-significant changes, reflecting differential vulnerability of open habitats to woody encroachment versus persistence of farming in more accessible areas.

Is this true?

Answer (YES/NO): NO